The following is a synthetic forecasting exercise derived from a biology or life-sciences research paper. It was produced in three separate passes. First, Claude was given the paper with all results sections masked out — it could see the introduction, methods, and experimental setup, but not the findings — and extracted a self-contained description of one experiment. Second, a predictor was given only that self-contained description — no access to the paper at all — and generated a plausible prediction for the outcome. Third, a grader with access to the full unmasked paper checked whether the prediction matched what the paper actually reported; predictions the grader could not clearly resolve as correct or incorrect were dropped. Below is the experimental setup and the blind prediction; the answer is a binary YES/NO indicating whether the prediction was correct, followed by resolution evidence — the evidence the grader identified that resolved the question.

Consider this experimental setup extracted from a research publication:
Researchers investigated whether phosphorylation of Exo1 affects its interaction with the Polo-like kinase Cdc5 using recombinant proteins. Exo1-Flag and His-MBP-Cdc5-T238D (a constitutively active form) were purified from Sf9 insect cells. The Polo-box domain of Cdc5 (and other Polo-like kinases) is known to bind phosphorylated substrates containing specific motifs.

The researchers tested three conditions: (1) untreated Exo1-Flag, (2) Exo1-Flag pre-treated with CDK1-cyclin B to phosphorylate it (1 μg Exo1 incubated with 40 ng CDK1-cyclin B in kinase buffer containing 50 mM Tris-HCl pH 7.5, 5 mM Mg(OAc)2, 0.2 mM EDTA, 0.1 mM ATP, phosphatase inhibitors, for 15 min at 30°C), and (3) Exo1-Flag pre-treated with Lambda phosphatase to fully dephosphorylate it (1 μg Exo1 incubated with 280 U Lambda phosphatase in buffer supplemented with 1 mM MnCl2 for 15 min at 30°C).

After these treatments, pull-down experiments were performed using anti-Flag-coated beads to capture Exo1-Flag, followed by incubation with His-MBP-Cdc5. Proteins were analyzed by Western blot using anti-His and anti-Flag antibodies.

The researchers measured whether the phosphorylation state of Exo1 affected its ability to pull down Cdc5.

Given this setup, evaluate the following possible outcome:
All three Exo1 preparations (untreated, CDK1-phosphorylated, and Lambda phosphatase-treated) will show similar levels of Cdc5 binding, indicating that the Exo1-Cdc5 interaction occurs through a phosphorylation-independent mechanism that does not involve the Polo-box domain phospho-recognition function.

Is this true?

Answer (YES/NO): YES